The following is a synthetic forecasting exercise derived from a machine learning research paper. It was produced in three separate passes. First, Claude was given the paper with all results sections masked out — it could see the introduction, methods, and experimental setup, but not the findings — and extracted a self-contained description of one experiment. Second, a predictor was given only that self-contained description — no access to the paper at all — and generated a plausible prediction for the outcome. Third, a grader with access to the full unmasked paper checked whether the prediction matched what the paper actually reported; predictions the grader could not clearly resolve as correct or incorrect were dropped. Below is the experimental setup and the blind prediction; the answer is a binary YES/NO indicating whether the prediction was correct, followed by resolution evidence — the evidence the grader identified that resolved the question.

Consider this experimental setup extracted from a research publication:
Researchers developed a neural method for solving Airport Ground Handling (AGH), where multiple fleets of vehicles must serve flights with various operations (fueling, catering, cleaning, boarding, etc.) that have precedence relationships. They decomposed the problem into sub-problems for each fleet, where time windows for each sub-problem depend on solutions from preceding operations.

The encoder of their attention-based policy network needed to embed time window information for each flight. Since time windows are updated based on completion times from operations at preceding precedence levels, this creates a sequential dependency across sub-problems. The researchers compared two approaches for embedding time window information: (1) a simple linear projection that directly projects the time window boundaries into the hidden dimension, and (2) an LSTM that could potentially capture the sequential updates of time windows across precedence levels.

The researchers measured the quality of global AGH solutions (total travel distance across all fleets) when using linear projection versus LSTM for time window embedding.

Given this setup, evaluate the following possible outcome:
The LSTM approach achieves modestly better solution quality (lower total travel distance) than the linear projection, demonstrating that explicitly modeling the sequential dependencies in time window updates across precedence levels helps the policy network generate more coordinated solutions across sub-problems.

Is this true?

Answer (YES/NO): NO